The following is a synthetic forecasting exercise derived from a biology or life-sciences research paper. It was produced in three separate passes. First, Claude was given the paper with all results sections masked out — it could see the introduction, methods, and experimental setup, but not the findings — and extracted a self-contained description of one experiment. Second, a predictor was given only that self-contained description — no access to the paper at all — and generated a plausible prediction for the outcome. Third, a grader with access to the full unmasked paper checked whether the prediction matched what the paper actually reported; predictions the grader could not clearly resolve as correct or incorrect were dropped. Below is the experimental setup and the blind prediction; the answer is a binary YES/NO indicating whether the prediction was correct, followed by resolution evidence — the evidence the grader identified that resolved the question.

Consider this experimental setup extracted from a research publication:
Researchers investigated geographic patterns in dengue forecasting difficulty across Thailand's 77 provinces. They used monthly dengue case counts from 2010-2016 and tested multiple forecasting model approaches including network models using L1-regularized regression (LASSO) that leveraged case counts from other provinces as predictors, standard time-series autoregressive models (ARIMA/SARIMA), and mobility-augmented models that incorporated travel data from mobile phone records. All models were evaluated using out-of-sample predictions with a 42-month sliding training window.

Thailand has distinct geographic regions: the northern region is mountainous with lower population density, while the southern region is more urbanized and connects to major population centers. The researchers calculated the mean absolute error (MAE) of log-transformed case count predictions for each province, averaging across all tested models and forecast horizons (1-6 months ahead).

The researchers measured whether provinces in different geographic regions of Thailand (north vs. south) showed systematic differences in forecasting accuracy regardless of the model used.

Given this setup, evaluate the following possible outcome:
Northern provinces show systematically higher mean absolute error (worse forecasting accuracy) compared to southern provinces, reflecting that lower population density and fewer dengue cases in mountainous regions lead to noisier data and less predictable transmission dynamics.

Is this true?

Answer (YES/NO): NO